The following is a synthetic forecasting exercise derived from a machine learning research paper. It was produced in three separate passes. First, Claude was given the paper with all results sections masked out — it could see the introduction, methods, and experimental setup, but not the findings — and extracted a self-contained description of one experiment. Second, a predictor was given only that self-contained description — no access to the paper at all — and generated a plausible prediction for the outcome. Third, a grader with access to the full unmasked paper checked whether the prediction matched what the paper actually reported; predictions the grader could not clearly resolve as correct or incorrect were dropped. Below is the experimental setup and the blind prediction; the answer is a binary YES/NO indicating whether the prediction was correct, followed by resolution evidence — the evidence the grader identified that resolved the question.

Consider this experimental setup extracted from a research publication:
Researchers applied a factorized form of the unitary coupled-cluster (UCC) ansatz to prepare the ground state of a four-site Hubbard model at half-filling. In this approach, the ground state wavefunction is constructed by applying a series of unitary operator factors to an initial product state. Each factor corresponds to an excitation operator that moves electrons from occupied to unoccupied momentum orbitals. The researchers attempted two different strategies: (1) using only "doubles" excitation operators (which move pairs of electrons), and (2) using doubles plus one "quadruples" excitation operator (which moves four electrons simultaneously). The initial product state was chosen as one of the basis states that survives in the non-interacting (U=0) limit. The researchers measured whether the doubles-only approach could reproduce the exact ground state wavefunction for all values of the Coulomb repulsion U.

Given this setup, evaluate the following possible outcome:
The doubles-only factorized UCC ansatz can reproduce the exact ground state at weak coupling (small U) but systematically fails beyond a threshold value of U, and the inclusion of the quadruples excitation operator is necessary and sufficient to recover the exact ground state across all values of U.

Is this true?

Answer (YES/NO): NO